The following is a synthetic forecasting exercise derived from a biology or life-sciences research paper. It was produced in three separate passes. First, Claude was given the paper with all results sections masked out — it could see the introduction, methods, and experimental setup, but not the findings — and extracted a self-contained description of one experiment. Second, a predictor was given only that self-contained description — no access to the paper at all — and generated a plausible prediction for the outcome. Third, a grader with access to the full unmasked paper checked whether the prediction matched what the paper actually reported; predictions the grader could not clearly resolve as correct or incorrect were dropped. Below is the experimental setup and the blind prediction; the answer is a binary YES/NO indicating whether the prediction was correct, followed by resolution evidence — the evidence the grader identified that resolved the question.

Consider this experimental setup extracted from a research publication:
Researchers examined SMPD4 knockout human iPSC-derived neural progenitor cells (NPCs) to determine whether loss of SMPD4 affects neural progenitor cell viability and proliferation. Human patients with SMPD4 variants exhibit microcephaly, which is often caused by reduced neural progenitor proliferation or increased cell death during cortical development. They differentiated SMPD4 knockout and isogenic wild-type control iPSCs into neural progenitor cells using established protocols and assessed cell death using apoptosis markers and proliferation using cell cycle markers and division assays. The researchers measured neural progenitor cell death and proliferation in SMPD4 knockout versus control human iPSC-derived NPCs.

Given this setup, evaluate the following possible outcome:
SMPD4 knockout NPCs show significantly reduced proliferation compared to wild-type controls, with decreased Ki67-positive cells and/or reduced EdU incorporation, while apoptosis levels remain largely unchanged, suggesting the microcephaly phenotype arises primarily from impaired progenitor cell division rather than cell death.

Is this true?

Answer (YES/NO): NO